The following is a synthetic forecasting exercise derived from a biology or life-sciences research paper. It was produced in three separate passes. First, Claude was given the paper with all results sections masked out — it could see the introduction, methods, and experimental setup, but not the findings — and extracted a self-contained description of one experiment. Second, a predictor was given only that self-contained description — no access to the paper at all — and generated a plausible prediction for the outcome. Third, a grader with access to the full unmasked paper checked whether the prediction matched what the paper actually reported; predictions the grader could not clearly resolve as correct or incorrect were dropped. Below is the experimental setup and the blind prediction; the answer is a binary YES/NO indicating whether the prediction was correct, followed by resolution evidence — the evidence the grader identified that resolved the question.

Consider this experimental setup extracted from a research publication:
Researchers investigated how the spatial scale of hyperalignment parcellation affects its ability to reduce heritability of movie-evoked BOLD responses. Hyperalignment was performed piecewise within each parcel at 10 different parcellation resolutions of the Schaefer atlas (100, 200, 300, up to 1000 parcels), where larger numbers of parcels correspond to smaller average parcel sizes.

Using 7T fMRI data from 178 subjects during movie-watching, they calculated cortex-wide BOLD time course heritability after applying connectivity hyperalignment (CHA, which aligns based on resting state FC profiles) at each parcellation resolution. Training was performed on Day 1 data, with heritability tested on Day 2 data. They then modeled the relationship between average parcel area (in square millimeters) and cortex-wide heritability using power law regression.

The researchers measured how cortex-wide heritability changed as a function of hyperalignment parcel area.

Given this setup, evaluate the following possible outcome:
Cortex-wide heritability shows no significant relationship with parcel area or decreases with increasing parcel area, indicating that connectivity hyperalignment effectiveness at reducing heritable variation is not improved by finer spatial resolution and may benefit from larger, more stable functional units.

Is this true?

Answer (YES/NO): YES